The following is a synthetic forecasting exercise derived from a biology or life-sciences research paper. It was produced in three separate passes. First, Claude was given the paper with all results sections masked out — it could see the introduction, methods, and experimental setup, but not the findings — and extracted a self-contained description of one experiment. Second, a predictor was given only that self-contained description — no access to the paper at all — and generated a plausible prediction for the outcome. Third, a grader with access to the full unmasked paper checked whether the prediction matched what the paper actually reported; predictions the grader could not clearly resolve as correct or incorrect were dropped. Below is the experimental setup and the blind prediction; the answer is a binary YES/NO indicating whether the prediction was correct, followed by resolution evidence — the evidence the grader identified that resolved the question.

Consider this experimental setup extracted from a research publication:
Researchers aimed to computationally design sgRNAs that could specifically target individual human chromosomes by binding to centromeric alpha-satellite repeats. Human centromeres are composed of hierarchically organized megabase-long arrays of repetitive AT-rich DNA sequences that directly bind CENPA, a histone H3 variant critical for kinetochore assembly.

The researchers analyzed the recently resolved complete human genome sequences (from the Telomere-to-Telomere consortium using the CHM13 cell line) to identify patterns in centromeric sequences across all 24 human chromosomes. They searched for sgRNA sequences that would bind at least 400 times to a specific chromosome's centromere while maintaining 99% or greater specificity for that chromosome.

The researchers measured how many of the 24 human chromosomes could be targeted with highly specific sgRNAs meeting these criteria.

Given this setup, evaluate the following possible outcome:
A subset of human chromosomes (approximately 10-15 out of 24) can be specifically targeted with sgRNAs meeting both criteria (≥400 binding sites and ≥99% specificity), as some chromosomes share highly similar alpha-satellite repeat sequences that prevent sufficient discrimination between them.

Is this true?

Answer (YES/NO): NO